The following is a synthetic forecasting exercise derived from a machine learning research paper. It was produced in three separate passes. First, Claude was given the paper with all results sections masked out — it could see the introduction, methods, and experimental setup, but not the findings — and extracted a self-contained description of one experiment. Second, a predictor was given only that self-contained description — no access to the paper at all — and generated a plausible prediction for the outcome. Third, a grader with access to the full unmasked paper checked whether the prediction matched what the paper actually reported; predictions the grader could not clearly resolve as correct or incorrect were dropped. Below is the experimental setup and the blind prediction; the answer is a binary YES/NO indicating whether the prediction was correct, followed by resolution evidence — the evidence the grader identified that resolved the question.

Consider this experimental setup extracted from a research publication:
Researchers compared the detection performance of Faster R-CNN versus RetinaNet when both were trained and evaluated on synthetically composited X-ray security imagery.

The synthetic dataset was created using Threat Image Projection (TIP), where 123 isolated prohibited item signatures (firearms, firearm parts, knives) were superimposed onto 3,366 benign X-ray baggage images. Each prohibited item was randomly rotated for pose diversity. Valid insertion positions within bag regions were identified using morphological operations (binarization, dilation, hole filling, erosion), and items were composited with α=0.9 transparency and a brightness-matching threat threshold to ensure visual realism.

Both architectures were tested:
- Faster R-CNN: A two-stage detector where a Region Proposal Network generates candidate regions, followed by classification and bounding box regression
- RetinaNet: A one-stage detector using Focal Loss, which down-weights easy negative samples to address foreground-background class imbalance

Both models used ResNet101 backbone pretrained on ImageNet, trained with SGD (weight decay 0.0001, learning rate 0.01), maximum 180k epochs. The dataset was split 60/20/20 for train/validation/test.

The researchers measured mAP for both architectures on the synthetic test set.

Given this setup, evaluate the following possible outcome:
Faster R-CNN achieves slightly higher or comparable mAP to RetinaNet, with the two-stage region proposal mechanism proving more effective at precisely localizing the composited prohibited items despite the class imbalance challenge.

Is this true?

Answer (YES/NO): YES